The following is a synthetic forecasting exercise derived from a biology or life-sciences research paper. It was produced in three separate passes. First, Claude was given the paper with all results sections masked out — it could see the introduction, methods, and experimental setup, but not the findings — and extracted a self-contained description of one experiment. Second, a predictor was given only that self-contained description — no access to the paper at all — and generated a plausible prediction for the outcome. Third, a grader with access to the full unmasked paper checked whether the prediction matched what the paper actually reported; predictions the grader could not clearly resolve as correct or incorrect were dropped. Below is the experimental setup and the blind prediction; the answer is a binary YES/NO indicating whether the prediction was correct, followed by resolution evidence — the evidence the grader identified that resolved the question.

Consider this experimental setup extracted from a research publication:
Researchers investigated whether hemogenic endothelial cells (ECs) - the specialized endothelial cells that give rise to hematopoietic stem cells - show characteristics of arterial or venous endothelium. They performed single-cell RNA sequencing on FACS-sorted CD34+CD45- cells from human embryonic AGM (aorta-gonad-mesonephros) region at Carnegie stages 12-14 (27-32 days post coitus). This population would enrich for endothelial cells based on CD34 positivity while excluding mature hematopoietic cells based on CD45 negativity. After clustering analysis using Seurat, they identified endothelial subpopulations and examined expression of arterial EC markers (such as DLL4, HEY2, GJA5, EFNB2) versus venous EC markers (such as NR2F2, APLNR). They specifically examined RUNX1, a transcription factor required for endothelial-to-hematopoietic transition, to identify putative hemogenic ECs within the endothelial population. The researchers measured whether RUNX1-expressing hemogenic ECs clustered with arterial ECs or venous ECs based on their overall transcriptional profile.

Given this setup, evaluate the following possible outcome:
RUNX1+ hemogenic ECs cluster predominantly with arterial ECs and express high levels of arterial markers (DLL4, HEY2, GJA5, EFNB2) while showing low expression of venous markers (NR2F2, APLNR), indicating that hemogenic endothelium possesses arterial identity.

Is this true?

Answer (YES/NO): YES